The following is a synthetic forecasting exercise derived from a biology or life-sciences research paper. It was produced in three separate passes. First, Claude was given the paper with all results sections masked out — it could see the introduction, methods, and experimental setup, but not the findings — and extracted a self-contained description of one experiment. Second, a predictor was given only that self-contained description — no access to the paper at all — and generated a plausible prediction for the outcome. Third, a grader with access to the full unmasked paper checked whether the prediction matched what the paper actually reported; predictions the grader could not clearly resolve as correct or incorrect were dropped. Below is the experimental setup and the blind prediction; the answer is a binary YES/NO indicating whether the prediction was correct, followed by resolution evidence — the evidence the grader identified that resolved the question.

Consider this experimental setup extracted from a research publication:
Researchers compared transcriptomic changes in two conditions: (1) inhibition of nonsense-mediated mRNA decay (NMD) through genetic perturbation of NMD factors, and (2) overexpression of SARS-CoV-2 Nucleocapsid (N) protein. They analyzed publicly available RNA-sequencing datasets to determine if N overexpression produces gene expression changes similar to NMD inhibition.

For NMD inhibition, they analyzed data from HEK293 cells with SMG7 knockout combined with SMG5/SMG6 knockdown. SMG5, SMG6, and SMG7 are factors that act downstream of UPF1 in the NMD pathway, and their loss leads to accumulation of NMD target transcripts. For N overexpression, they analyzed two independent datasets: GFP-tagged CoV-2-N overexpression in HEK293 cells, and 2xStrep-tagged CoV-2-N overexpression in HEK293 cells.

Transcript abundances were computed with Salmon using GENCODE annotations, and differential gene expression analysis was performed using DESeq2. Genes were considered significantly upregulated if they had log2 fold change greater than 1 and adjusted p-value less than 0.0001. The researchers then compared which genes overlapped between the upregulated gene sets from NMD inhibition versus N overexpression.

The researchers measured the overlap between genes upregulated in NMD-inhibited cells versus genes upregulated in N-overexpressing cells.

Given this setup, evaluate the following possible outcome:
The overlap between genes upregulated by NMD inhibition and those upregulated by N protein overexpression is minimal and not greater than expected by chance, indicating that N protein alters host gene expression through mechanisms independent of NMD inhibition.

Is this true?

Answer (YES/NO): YES